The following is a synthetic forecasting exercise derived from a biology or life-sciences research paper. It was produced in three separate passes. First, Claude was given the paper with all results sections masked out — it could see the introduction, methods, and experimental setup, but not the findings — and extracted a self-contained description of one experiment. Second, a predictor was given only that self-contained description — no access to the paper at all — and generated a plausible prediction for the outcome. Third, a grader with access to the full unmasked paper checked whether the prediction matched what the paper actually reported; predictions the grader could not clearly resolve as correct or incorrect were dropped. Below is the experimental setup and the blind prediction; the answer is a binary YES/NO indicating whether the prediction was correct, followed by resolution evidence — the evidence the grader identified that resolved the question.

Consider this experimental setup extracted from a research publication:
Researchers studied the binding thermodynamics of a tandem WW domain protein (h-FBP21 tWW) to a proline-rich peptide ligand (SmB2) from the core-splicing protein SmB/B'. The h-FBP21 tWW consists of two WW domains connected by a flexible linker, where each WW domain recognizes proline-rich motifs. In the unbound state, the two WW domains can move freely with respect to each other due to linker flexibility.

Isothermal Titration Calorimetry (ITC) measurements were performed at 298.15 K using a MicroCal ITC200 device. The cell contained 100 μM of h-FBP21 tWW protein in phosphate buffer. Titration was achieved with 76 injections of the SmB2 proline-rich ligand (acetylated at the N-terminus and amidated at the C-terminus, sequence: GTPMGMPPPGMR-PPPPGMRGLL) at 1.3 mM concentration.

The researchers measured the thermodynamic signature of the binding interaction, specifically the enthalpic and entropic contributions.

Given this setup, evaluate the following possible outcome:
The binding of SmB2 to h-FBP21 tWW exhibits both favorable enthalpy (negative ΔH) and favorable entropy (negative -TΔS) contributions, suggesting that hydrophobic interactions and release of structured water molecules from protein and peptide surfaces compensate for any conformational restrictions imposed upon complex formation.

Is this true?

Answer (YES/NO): NO